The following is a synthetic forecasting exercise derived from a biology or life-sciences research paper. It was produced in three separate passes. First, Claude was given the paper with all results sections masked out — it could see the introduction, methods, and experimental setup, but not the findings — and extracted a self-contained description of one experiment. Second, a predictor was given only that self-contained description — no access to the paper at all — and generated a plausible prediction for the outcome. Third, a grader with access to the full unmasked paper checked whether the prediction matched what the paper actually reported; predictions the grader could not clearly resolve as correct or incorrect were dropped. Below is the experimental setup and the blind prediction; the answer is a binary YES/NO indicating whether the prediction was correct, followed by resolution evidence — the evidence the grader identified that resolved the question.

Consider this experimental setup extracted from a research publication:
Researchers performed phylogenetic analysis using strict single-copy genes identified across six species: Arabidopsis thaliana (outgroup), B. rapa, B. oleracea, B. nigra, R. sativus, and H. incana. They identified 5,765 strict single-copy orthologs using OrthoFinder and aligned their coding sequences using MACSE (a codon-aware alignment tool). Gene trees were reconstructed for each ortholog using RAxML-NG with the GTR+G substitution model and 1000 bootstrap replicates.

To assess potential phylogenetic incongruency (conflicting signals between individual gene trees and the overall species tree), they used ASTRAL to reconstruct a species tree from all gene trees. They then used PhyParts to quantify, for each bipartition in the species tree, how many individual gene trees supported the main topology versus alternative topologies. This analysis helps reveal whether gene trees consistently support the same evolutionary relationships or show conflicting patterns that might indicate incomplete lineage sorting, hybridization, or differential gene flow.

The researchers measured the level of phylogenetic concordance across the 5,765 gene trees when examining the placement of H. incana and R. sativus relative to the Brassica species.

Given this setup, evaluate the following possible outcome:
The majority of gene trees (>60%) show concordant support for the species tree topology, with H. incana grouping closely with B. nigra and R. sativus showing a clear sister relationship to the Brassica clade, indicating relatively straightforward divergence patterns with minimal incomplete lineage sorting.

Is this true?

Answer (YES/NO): NO